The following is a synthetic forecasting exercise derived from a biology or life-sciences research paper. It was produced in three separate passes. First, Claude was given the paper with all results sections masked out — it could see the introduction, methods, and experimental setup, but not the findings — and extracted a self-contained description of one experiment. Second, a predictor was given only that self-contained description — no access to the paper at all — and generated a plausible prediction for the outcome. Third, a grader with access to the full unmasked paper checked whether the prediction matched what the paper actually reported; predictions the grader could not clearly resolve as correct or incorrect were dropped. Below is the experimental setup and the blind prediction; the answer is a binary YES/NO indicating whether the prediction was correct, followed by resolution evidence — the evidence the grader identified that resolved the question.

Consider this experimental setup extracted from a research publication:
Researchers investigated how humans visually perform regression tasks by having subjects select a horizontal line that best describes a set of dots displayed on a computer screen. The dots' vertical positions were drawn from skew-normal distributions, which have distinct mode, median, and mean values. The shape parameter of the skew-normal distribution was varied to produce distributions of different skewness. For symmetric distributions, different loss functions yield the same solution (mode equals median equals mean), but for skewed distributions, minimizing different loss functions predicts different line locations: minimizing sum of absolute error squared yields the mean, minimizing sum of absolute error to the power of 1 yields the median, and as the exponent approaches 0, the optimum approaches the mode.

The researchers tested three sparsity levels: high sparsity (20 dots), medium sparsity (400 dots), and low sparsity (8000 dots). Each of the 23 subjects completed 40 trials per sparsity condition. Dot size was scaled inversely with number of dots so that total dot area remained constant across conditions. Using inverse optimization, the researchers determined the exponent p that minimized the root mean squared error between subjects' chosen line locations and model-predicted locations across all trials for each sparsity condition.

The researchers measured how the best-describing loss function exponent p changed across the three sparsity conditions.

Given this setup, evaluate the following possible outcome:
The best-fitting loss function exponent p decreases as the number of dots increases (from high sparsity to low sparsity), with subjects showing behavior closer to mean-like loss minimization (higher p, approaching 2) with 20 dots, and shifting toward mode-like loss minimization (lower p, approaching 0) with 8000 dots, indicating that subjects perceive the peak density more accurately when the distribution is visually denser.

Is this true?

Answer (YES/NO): YES